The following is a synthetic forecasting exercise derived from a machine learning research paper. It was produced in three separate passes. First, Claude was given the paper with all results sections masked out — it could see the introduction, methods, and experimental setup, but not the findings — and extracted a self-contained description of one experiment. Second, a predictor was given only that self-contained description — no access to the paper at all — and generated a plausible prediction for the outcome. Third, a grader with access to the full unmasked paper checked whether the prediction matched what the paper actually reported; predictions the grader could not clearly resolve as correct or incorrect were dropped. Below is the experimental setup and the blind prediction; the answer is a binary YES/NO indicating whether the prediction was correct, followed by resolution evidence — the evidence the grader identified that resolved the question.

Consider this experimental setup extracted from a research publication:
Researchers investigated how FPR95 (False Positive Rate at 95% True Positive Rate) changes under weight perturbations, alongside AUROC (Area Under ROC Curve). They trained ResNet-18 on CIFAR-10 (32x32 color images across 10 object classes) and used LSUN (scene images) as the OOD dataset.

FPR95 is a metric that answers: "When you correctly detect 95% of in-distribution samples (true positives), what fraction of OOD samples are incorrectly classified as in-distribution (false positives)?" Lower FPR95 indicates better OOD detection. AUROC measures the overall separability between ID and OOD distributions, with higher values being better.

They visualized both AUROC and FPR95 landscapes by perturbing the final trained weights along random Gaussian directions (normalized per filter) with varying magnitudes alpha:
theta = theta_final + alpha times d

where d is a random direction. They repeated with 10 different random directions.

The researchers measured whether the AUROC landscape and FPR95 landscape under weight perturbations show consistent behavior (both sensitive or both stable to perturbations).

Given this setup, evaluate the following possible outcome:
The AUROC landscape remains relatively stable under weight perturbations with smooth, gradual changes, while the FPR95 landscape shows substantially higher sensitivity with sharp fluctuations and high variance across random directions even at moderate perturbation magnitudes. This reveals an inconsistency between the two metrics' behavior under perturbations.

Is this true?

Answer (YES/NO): NO